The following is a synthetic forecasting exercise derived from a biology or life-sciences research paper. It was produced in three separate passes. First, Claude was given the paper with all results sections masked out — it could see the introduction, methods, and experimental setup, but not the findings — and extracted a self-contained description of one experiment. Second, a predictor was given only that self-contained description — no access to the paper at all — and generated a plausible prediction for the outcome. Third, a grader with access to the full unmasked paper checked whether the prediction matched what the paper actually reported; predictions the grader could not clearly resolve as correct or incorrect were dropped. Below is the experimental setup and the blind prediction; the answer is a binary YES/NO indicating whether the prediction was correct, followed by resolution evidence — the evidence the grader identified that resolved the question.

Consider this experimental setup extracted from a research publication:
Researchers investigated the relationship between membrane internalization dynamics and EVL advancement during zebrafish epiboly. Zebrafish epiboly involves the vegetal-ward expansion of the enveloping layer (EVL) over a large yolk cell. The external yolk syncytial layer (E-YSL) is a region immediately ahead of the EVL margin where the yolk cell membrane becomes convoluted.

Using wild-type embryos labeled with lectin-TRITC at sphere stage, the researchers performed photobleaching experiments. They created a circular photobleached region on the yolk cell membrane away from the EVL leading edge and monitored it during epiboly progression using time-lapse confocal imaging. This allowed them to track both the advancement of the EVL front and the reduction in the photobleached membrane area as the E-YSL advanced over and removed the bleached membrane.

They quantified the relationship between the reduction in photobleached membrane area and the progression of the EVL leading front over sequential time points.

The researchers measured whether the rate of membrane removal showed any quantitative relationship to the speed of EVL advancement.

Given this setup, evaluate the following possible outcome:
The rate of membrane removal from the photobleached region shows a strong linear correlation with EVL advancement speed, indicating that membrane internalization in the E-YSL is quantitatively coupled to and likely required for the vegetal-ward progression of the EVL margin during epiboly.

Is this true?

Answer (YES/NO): YES